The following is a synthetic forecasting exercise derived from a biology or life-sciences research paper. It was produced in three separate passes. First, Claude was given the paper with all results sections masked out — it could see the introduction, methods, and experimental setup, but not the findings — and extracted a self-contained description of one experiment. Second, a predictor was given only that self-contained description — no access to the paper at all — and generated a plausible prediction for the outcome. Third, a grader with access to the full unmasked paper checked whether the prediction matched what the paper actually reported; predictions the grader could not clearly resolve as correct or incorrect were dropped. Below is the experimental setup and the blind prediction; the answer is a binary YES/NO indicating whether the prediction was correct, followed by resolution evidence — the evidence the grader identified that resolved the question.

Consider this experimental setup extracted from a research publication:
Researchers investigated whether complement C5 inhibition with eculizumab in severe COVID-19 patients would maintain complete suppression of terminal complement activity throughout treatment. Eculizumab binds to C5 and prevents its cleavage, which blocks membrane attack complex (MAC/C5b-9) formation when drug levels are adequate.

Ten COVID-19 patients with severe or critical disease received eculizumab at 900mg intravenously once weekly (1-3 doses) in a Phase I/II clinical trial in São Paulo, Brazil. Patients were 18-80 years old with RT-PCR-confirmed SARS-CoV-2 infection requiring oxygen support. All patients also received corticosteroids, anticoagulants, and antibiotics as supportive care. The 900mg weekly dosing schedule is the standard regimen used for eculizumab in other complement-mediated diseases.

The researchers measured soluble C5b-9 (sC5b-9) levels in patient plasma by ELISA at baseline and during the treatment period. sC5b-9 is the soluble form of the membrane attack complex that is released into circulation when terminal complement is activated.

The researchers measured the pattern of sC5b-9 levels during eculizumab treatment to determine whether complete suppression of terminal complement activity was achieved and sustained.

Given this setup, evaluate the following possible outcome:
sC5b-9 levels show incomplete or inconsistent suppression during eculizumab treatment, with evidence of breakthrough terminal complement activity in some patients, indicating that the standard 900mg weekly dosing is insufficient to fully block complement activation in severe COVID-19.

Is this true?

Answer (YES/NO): YES